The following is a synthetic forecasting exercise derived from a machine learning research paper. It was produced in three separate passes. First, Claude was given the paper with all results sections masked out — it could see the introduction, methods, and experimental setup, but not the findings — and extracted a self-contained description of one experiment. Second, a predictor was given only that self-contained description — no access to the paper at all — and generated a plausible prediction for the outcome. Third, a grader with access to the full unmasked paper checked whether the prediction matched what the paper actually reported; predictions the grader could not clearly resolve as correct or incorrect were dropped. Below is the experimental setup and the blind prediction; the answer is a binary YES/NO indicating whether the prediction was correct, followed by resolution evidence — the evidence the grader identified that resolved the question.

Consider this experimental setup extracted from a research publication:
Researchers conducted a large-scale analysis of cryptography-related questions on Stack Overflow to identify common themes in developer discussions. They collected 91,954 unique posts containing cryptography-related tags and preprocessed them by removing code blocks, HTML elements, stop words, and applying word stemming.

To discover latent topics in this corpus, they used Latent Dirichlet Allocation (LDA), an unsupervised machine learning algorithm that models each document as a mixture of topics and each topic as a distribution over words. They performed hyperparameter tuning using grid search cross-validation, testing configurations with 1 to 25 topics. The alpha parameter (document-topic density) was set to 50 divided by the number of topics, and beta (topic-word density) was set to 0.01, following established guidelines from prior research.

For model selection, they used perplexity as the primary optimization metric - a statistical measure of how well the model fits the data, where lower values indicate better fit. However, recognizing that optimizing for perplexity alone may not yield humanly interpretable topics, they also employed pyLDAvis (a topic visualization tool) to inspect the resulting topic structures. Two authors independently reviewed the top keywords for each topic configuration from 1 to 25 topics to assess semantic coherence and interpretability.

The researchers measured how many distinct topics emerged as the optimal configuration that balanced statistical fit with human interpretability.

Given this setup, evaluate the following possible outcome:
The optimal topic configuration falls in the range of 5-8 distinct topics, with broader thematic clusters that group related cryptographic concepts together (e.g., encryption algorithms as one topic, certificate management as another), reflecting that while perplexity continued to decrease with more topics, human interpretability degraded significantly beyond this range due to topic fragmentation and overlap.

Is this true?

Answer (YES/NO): NO